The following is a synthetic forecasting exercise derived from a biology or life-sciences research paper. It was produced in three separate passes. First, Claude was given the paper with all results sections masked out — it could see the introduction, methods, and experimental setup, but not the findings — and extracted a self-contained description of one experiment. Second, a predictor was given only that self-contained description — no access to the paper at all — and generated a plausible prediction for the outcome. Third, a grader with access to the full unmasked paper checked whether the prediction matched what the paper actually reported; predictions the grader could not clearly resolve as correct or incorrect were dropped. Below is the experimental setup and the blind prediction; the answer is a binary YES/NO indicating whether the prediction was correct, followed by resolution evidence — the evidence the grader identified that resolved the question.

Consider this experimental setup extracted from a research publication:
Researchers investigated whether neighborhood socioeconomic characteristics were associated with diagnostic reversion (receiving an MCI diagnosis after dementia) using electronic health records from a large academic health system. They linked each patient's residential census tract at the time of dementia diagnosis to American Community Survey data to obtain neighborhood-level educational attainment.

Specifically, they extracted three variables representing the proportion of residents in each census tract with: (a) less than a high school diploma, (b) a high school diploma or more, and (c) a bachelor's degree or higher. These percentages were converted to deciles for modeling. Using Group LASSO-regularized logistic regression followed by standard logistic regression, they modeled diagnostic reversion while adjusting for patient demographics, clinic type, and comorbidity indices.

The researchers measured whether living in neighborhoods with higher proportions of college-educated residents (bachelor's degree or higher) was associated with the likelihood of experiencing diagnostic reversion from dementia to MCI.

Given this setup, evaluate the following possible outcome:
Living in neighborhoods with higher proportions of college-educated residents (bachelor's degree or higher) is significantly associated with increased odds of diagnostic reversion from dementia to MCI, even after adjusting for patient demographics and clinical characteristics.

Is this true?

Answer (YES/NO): NO